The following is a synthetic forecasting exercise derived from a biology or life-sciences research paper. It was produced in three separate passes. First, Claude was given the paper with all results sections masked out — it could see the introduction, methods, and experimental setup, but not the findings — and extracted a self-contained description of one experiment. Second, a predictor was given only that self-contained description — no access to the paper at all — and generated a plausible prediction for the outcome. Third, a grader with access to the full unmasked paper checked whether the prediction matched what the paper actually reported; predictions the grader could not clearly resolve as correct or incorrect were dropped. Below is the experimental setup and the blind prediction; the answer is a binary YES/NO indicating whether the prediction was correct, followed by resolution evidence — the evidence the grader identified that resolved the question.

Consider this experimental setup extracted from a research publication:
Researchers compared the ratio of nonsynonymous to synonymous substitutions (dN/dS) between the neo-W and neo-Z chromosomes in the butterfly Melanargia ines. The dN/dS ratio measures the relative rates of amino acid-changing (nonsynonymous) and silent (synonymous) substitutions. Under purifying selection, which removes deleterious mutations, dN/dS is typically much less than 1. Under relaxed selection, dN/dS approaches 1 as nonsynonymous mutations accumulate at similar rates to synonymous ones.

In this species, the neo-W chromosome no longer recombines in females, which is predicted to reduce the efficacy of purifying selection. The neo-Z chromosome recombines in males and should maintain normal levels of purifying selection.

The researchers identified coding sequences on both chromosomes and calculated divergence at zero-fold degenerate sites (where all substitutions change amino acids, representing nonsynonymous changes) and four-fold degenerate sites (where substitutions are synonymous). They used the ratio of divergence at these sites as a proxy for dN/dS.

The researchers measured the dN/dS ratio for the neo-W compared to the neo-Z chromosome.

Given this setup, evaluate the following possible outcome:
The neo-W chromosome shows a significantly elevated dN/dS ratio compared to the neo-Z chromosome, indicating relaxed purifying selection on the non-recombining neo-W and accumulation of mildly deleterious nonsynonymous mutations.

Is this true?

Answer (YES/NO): YES